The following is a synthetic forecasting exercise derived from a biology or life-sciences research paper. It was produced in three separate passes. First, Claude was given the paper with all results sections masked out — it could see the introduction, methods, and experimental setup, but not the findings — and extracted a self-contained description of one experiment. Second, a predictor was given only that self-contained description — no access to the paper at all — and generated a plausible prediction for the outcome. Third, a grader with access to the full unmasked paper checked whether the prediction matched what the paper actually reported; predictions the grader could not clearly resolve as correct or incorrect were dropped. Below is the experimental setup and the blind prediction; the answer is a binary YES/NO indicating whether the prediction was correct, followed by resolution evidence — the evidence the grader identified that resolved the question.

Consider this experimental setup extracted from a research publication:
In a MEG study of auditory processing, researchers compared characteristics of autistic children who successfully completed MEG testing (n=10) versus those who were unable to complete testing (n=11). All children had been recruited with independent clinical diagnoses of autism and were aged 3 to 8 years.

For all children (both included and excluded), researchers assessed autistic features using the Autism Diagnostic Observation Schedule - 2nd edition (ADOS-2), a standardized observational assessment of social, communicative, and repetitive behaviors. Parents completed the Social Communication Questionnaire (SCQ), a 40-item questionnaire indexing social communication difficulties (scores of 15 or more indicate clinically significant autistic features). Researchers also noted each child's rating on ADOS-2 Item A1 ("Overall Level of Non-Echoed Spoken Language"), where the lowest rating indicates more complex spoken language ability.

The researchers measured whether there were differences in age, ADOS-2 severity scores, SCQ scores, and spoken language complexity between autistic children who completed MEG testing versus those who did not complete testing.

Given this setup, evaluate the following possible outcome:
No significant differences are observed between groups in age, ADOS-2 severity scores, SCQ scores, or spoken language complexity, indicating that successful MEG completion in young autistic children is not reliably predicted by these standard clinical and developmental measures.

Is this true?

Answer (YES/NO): NO